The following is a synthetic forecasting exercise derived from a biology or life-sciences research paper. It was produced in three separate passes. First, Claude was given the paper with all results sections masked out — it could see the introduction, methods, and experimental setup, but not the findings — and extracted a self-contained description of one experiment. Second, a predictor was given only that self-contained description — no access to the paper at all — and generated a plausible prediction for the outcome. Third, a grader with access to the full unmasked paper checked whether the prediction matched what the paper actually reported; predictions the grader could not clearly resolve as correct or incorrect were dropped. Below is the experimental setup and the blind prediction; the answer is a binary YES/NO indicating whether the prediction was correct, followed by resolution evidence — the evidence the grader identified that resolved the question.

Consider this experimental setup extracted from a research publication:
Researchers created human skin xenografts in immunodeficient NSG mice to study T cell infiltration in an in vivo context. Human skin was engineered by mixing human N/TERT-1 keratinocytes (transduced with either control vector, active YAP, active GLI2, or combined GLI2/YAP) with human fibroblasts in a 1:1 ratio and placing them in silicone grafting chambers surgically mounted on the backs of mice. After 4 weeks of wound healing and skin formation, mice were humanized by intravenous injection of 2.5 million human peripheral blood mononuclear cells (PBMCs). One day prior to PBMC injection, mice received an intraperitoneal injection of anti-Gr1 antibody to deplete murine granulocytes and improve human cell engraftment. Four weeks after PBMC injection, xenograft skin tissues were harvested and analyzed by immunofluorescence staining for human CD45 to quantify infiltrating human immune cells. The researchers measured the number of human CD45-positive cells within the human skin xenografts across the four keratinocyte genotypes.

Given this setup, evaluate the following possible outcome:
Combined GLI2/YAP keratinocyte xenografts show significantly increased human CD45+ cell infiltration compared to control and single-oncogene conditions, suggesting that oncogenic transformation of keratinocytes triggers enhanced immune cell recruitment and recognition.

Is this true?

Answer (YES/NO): NO